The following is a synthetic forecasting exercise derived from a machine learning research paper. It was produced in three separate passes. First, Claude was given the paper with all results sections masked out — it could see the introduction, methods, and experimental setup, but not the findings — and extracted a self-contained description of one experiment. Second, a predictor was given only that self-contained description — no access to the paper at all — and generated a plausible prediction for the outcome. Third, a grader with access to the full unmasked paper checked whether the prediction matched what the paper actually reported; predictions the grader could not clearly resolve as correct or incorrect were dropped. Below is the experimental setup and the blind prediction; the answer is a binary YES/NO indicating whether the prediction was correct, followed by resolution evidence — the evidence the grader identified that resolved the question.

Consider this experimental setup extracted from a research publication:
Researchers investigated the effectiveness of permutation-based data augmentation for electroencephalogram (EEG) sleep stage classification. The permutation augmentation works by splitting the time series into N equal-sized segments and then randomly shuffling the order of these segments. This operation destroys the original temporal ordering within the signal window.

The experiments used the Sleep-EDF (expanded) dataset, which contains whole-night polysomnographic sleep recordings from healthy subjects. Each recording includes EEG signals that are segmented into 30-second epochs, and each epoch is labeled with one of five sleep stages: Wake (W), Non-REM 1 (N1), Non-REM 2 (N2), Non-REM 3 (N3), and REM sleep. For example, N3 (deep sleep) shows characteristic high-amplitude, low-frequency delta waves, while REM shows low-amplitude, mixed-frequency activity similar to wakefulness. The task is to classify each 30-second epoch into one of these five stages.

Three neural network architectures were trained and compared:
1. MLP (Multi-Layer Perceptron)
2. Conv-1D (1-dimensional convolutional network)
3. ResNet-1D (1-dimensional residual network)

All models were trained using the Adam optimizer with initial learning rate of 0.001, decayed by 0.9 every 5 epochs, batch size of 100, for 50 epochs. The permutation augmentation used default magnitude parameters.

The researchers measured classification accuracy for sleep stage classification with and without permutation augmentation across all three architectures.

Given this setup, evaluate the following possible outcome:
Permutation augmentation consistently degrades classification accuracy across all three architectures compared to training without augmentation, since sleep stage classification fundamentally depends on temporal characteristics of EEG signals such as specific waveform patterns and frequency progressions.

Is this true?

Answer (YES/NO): NO